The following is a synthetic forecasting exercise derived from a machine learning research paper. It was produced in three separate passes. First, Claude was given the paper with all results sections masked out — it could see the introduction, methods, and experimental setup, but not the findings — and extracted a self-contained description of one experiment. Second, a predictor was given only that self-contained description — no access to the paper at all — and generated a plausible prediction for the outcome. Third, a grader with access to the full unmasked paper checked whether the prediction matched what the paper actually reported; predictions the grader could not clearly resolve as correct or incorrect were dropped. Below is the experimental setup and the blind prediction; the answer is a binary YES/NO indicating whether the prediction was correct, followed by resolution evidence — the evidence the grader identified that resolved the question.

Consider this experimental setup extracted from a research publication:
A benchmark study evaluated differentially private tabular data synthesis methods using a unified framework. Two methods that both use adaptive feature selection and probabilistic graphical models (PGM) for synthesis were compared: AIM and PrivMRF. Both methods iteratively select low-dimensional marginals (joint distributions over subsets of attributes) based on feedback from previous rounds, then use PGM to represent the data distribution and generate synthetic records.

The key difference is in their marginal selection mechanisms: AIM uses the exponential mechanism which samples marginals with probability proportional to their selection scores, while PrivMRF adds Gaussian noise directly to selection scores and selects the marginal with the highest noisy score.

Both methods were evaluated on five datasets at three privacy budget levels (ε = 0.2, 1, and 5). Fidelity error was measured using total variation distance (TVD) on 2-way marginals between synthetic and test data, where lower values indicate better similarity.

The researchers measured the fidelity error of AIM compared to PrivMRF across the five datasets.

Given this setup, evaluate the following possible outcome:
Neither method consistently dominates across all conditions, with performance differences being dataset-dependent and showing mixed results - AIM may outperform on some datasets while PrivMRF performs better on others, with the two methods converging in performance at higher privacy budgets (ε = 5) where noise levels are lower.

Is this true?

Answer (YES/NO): NO